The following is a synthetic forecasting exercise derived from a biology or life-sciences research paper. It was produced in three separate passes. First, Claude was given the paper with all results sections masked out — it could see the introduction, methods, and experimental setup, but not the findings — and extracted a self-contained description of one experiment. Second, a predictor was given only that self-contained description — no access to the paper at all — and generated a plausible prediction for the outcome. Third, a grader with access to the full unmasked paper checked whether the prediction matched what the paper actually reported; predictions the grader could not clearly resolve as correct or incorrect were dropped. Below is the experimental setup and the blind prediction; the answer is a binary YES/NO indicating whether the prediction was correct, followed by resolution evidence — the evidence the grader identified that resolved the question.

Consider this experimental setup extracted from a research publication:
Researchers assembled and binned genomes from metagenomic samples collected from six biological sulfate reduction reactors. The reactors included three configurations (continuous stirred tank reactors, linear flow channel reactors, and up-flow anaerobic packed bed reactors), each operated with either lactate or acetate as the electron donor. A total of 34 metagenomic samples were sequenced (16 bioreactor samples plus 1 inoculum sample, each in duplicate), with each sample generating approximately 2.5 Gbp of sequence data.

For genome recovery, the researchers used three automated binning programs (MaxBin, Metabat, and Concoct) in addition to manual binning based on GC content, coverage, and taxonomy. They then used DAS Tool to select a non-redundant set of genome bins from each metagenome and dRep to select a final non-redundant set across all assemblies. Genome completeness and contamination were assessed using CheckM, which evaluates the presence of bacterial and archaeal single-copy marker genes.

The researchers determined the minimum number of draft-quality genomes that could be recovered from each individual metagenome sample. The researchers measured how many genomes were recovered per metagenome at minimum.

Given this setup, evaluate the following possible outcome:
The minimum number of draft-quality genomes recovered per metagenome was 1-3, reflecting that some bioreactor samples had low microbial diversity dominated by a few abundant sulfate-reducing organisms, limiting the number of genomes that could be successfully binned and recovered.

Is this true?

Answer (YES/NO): NO